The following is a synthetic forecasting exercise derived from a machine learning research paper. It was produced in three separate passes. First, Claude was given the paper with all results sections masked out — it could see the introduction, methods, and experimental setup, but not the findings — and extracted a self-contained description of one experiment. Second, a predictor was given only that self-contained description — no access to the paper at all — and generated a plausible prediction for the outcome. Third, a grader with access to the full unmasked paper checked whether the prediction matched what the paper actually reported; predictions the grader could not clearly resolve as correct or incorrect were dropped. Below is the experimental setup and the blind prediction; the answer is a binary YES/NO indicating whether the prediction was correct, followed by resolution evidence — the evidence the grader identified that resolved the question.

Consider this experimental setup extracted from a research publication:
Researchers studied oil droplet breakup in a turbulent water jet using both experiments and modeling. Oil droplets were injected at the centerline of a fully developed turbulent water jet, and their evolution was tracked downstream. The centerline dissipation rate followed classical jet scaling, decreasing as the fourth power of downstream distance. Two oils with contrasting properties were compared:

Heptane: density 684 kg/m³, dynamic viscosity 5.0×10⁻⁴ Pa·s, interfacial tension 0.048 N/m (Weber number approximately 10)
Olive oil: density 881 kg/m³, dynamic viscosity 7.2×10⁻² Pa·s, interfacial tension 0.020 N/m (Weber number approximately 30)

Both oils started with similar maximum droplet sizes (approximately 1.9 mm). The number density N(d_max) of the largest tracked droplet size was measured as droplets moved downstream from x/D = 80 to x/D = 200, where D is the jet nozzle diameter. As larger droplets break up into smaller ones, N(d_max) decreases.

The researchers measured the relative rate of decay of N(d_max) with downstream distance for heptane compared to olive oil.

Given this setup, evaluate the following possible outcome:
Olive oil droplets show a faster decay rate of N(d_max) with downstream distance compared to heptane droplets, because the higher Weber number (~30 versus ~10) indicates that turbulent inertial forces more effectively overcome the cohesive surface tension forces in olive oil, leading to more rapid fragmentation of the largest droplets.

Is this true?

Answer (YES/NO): YES